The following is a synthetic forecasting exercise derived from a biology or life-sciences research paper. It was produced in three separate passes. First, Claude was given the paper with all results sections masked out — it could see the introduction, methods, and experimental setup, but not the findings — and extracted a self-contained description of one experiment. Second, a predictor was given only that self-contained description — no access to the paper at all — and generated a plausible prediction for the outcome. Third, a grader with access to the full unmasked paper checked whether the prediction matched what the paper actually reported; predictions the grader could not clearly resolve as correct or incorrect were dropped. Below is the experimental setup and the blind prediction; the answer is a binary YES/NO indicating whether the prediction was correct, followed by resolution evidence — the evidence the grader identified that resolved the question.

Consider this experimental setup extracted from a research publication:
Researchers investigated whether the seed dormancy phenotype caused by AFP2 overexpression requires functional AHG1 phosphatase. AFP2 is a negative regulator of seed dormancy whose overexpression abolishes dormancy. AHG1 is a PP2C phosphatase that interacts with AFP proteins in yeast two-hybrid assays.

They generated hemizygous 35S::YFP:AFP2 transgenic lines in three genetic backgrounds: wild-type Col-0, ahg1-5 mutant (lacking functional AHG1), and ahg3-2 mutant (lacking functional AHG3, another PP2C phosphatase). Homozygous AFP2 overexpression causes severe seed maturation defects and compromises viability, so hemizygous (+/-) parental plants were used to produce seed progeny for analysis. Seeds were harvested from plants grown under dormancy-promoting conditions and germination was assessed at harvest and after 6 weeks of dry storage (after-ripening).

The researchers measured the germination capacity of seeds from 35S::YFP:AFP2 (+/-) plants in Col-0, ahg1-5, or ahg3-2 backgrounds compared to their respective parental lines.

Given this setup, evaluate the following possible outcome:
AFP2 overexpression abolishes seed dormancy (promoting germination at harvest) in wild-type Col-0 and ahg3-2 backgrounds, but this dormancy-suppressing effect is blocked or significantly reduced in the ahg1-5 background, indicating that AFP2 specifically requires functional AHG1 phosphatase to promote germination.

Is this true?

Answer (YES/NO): YES